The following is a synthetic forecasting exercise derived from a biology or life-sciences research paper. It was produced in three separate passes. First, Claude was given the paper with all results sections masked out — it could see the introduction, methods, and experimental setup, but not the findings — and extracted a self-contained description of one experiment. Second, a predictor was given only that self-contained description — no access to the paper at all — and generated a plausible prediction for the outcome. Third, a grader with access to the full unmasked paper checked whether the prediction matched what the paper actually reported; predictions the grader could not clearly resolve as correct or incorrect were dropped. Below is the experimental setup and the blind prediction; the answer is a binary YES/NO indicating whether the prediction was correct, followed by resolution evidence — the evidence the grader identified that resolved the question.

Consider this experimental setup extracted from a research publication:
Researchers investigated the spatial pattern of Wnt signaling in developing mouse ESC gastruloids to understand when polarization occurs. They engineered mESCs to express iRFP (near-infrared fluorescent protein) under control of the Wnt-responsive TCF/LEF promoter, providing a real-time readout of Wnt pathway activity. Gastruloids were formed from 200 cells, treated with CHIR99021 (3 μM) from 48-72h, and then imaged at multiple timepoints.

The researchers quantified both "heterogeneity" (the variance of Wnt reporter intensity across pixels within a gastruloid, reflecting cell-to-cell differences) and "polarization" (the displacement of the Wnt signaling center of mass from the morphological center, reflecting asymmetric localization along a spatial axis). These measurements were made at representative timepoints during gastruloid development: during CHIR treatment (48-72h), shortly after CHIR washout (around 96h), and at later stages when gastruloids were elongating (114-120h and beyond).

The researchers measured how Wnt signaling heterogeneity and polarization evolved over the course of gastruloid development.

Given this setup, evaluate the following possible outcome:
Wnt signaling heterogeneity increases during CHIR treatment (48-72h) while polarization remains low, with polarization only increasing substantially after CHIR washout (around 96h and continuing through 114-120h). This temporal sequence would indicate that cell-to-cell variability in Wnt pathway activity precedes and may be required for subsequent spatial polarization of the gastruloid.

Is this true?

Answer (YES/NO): NO